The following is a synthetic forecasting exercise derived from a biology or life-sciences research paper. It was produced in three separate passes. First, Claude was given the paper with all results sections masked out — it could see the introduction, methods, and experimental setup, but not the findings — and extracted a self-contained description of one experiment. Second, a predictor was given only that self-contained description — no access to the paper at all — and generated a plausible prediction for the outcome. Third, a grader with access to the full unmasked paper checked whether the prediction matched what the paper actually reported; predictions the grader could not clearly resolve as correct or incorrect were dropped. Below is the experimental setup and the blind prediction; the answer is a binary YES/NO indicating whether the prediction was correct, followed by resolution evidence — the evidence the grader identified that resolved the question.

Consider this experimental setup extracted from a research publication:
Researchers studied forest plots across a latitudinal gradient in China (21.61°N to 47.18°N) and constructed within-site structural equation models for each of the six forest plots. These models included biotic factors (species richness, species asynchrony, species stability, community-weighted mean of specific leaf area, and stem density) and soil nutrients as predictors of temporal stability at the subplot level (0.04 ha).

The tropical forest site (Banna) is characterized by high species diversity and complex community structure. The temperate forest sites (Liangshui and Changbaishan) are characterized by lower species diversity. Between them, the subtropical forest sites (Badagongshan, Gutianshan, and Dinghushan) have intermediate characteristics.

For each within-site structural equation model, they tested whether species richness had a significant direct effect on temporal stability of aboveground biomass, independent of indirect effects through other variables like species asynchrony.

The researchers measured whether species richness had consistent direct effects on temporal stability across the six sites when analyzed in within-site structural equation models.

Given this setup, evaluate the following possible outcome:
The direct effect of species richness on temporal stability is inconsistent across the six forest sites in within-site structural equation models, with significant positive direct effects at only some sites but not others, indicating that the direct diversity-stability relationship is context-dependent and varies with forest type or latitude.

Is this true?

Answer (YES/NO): NO